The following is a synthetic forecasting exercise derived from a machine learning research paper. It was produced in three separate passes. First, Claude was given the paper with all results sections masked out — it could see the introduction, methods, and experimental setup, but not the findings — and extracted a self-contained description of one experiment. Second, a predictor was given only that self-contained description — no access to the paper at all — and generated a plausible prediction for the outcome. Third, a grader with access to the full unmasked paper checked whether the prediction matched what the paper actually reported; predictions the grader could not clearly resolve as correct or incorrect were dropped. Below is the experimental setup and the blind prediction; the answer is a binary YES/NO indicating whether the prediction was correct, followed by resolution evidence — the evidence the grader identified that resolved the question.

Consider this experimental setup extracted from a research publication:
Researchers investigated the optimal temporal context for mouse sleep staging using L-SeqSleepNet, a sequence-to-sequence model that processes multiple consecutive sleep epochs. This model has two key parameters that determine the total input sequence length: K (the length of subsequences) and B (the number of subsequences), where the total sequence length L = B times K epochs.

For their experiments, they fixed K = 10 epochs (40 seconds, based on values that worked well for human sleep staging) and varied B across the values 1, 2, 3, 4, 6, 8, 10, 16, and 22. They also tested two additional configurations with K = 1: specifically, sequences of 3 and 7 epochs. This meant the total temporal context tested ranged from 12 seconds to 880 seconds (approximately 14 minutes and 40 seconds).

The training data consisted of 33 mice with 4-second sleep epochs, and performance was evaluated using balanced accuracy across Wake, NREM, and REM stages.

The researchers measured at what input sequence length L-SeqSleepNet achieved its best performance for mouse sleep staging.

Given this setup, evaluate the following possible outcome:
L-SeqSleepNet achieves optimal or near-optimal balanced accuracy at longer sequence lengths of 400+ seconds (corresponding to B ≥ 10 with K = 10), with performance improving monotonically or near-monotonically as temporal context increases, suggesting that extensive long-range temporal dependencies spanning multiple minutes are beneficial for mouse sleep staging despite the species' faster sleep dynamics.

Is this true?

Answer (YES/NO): NO